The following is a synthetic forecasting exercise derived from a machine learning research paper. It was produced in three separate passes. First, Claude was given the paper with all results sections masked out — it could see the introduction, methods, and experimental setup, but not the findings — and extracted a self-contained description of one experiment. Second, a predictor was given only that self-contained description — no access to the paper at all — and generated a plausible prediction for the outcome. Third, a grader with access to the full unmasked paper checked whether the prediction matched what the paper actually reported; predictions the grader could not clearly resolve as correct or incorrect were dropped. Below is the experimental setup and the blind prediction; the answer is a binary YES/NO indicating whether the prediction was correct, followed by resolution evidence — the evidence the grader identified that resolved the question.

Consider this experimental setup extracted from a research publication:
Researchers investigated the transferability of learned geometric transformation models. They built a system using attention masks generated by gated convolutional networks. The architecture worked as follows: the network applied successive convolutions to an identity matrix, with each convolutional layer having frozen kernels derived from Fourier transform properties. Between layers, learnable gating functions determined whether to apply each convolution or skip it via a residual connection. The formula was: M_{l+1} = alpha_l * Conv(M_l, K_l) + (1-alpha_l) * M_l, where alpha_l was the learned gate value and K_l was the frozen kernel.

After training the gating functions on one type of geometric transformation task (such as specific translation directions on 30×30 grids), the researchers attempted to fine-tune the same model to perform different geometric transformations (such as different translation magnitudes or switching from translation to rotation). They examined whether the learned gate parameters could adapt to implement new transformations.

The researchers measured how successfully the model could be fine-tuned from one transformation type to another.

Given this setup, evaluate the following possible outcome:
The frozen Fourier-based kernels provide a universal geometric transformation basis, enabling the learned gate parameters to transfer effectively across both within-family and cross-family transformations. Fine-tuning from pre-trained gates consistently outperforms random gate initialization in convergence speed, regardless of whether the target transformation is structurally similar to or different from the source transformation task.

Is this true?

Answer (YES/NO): NO